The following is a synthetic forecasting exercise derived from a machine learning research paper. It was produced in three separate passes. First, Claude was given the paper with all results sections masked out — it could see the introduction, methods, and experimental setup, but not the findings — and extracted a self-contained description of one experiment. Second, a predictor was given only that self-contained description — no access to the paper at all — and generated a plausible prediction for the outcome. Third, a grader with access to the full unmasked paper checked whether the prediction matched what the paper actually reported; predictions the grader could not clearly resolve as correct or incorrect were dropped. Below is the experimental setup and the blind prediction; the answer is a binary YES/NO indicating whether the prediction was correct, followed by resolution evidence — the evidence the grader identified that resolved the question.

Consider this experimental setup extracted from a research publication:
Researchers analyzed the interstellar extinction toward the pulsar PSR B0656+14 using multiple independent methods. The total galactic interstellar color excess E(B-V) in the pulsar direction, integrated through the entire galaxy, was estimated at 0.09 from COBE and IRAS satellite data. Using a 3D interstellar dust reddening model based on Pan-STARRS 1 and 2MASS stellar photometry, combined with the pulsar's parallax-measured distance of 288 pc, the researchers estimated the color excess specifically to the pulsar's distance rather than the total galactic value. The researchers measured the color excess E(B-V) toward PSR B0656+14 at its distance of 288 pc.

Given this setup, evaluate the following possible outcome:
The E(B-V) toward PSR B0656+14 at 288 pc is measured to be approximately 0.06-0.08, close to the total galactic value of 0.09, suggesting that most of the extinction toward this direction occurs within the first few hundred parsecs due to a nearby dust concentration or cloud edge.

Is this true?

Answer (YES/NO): NO